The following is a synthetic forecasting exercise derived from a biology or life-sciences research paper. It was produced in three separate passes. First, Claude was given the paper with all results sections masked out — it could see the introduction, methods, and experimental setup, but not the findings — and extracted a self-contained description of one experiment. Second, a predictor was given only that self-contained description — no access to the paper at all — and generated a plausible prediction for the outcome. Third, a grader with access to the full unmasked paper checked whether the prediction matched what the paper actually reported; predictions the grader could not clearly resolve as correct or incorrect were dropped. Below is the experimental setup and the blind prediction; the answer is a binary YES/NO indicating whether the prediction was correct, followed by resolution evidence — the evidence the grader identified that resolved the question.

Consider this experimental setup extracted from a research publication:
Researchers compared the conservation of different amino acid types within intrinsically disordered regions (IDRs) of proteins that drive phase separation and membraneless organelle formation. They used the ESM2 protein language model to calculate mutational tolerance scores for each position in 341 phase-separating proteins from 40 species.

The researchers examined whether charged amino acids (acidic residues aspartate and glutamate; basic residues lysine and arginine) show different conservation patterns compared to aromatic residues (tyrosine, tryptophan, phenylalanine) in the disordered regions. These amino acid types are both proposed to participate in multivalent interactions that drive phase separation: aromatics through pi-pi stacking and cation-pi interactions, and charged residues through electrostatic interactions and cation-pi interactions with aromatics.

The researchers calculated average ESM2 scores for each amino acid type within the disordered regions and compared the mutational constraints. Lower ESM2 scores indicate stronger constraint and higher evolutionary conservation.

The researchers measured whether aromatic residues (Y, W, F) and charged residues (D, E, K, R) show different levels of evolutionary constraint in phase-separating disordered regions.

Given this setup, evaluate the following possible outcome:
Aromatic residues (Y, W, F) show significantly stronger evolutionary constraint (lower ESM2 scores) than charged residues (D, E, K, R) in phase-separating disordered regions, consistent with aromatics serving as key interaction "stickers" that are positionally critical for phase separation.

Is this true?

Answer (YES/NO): YES